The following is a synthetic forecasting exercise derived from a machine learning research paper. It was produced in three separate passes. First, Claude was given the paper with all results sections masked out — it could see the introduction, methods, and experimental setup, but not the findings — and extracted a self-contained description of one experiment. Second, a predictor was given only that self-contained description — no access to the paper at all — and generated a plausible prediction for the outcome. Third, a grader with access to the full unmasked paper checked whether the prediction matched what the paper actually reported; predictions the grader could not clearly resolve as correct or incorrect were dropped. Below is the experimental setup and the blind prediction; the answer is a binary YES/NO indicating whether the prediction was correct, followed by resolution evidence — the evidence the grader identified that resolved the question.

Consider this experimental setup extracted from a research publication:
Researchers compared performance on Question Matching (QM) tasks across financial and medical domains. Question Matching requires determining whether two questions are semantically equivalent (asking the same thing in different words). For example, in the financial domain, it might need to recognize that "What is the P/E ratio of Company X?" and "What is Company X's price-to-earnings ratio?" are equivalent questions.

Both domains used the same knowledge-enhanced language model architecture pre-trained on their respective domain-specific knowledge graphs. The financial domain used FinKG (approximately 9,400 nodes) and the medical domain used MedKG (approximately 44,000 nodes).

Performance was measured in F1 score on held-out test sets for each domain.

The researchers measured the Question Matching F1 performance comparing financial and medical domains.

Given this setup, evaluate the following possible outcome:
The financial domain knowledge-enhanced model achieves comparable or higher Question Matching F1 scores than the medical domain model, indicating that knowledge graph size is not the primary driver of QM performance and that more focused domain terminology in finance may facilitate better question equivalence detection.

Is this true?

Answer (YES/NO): YES